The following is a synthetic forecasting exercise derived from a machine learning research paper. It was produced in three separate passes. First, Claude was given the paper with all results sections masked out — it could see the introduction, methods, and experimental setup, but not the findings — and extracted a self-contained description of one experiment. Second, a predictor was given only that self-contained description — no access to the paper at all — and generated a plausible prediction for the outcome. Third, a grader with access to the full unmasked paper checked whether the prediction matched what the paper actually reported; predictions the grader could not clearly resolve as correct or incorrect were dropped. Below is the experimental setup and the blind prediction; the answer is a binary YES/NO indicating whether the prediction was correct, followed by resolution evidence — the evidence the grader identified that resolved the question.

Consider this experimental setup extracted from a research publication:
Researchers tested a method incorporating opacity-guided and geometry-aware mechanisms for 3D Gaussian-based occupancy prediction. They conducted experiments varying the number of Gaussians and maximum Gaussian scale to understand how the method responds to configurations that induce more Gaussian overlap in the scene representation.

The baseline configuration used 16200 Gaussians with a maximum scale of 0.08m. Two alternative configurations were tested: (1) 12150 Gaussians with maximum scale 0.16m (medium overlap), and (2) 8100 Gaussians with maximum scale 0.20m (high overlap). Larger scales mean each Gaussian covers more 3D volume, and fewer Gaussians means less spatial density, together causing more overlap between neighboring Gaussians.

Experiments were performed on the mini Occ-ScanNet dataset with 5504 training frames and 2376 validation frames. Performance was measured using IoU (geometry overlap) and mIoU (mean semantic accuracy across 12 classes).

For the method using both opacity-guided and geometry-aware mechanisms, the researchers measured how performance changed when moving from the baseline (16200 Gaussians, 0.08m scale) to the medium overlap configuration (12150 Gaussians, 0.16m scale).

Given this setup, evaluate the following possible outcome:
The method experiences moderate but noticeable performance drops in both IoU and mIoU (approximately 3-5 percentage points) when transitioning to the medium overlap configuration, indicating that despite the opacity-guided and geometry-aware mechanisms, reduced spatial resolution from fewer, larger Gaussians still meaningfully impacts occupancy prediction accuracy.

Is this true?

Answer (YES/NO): NO